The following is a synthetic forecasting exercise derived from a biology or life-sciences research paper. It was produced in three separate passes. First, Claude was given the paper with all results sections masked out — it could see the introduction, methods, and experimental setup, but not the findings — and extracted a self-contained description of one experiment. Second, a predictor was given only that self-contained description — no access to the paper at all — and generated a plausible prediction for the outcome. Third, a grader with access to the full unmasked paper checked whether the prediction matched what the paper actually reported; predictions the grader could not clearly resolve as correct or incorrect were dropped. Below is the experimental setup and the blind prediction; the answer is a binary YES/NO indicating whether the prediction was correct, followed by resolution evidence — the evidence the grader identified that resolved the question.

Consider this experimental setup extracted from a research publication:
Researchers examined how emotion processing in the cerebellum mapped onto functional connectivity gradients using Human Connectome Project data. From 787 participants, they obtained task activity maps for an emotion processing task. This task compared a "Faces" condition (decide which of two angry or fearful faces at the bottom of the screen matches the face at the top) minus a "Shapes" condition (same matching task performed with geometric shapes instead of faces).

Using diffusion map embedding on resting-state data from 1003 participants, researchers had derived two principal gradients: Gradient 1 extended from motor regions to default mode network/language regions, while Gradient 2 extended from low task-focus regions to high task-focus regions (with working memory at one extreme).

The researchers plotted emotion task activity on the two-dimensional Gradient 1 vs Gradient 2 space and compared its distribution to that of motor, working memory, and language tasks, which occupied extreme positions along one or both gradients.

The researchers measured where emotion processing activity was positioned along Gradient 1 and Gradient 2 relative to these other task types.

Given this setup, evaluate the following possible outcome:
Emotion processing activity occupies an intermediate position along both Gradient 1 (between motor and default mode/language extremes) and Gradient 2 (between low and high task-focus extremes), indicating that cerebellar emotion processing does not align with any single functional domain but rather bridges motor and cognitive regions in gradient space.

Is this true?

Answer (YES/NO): YES